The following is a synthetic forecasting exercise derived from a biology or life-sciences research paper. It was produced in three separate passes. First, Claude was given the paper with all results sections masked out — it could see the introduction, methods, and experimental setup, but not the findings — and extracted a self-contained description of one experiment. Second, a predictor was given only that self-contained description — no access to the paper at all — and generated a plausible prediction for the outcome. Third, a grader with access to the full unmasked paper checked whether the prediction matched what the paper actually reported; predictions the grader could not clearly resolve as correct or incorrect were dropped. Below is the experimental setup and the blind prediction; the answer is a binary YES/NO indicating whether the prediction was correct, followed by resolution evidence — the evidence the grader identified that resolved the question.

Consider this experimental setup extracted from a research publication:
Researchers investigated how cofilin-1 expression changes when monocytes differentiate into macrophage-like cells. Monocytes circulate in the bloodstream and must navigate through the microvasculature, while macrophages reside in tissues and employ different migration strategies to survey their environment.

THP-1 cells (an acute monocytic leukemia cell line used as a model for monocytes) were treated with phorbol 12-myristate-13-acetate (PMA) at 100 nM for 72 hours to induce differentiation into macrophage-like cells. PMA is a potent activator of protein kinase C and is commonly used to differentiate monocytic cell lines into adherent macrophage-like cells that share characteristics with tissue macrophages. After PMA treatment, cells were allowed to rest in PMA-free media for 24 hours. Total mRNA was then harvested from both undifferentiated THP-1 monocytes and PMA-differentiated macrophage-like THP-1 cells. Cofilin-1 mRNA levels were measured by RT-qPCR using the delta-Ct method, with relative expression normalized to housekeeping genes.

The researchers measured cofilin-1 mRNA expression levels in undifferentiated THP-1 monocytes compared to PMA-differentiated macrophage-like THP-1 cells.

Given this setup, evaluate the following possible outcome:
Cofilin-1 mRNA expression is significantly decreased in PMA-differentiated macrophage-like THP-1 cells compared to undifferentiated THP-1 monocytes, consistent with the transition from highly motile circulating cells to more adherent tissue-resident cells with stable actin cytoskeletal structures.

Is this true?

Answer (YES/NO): NO